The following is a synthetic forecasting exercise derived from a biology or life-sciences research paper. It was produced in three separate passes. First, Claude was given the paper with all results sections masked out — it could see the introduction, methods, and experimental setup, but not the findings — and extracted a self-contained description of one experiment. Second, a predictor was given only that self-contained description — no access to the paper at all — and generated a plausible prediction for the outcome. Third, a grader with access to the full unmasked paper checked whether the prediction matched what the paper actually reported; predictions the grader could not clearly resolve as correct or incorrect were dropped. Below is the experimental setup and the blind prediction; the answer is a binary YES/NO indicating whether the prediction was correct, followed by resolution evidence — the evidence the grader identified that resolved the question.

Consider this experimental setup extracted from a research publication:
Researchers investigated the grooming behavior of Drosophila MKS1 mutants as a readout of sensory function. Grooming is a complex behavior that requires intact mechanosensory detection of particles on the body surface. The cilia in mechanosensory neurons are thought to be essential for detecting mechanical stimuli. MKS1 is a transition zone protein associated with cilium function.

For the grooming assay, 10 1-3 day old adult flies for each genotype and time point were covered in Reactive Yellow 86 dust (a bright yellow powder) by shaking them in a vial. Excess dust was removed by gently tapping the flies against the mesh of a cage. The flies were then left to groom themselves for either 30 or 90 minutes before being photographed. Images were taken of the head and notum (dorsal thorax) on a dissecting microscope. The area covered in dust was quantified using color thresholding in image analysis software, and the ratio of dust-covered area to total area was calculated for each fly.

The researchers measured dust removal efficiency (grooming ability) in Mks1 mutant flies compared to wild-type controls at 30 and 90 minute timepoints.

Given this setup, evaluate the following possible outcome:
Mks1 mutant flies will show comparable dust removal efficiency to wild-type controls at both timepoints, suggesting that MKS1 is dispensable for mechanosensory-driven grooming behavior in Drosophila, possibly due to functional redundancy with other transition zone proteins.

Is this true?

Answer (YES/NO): NO